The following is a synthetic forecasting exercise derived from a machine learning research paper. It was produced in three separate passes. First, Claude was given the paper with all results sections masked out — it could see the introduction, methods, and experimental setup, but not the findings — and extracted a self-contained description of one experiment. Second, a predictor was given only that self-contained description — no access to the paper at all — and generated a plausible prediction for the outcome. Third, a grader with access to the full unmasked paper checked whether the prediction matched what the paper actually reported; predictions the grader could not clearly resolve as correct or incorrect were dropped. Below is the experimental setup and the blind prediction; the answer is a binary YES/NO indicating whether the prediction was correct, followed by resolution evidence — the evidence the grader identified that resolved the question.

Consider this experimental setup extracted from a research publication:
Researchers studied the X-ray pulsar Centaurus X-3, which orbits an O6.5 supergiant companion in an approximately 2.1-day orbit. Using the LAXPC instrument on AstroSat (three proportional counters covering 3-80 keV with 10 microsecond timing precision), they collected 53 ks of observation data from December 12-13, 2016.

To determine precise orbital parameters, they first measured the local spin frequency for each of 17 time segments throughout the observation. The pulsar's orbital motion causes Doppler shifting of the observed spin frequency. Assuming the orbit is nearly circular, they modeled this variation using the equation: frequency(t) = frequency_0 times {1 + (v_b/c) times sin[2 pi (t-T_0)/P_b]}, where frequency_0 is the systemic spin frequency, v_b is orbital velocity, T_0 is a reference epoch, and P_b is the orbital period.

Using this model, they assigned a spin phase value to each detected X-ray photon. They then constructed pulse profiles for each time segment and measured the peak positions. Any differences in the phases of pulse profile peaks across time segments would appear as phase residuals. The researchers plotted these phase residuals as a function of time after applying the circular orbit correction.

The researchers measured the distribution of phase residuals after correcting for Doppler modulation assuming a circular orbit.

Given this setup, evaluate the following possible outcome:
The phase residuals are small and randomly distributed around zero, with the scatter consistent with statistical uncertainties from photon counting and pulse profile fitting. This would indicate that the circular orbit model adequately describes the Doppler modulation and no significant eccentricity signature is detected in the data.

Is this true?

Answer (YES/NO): NO